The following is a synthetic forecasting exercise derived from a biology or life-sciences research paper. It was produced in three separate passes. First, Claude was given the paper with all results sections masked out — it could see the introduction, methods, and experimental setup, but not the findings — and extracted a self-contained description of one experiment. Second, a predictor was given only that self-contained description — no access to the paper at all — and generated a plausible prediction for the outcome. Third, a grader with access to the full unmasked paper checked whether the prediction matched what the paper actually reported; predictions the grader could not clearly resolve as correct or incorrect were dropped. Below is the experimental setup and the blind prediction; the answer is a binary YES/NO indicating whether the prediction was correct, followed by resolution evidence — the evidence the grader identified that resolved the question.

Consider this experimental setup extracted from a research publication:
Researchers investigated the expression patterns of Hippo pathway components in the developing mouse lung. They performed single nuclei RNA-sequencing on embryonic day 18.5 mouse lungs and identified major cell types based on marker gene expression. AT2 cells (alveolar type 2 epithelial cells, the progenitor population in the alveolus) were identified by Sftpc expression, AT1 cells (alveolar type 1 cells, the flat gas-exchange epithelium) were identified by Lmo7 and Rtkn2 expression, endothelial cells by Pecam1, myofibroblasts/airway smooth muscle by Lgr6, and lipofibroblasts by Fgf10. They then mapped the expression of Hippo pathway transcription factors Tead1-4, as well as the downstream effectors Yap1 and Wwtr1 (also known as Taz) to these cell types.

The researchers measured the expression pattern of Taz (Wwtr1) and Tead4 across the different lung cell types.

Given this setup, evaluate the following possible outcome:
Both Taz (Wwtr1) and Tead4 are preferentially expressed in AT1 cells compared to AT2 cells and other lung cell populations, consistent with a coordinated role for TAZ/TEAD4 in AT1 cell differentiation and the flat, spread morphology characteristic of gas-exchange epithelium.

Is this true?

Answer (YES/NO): YES